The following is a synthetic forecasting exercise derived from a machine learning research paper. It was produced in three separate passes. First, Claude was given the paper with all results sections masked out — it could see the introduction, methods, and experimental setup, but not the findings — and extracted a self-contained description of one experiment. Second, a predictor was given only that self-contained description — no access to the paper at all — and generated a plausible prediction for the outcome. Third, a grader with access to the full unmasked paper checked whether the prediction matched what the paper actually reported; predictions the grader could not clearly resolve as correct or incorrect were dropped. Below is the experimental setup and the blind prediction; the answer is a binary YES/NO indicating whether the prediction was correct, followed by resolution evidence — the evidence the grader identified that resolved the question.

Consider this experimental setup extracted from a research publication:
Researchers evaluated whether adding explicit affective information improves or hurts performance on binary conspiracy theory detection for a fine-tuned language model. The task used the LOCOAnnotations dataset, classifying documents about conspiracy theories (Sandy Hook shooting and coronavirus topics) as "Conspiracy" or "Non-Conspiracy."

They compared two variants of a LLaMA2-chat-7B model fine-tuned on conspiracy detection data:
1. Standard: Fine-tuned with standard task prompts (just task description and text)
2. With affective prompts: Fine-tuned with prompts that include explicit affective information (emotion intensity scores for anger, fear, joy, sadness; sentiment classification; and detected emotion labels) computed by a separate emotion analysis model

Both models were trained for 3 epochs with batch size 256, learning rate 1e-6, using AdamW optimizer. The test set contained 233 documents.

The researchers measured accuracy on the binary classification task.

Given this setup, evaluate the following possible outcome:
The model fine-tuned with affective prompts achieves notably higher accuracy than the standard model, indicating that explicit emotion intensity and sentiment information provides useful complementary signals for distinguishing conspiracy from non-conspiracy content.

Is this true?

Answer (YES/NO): YES